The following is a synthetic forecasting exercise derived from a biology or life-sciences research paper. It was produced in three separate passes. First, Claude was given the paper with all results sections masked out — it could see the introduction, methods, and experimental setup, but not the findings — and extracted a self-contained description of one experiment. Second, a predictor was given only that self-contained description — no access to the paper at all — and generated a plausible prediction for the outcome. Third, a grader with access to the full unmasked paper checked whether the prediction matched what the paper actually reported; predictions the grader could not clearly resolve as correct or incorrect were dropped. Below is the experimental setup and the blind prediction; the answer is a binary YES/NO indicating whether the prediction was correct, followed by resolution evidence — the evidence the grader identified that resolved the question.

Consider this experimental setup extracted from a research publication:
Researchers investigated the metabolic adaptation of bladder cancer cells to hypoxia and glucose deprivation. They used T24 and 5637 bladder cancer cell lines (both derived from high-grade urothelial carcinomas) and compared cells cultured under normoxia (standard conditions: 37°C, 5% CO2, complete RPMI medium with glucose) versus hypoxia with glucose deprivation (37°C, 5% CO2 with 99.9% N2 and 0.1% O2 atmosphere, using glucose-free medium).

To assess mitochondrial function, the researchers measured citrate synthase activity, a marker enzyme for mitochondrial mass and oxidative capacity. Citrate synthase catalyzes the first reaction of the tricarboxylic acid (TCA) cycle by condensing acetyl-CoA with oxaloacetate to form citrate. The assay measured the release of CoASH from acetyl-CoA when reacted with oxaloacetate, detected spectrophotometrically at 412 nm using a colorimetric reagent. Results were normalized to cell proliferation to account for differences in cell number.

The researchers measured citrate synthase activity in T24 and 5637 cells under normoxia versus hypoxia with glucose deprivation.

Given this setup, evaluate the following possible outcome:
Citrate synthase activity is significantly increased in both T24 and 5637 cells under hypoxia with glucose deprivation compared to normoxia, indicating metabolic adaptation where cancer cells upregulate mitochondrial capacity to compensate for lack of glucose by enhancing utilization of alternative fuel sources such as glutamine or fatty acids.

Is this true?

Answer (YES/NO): NO